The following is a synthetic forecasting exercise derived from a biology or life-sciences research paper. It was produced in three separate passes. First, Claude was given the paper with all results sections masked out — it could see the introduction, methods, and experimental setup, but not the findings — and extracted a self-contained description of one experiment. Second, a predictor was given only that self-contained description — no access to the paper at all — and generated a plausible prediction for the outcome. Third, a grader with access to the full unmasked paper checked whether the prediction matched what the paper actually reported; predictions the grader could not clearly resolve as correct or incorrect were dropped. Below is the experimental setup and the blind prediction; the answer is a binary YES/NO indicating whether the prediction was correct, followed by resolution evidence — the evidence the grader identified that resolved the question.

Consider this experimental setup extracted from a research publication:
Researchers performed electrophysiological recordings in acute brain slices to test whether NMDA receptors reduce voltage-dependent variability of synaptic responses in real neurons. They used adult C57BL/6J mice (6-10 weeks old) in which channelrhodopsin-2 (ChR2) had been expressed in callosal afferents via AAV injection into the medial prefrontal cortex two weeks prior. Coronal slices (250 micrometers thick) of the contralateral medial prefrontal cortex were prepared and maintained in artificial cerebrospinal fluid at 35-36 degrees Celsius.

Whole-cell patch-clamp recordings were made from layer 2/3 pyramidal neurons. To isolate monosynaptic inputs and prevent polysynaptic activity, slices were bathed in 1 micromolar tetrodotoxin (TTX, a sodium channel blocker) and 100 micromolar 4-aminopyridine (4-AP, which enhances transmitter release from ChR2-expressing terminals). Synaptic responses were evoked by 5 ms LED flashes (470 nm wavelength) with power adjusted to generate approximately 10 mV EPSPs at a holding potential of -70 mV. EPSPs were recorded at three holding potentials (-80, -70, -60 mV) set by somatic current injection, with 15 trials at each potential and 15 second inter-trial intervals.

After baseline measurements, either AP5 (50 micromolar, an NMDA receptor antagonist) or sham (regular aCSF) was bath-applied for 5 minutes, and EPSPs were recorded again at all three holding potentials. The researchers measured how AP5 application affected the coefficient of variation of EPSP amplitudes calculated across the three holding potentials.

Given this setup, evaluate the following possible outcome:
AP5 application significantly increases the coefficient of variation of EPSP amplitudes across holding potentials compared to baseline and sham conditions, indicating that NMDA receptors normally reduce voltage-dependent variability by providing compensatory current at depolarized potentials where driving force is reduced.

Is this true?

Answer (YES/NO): YES